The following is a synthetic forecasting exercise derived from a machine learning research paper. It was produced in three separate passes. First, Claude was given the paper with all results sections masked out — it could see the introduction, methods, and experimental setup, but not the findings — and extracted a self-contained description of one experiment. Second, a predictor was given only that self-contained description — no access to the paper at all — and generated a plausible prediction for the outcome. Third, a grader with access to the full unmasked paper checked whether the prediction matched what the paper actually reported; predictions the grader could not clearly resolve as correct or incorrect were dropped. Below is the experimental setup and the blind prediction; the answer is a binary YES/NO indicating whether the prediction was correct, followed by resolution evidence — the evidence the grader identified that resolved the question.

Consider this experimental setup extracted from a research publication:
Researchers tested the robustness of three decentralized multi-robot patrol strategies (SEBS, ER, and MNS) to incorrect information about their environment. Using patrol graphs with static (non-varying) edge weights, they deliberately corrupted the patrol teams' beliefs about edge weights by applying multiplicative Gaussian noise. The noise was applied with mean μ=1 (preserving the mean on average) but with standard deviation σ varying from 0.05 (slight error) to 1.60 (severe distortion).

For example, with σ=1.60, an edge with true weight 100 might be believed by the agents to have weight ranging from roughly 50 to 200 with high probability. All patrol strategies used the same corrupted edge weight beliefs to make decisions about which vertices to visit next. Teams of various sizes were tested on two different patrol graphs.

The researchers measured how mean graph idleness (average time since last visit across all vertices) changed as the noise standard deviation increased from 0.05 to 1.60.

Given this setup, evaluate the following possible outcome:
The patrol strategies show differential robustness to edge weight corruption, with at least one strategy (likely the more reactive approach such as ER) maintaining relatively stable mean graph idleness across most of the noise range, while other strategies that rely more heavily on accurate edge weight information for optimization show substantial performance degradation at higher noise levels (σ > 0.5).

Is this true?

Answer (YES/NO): NO